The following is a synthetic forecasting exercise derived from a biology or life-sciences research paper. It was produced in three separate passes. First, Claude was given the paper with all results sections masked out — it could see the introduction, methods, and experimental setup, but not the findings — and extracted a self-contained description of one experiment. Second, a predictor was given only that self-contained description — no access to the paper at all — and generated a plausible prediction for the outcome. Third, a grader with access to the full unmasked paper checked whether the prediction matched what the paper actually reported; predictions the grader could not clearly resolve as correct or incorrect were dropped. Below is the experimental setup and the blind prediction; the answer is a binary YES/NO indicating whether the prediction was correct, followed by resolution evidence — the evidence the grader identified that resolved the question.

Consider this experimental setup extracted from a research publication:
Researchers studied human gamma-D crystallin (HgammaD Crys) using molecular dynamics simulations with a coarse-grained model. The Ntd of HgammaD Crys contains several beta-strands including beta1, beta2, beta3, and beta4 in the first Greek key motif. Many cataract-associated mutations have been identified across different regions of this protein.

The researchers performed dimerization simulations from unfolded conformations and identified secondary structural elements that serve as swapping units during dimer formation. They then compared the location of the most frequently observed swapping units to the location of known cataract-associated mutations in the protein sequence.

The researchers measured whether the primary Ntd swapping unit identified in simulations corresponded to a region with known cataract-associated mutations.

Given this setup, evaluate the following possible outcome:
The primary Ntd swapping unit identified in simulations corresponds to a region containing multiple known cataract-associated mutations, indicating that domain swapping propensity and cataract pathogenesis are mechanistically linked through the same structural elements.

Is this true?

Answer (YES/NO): YES